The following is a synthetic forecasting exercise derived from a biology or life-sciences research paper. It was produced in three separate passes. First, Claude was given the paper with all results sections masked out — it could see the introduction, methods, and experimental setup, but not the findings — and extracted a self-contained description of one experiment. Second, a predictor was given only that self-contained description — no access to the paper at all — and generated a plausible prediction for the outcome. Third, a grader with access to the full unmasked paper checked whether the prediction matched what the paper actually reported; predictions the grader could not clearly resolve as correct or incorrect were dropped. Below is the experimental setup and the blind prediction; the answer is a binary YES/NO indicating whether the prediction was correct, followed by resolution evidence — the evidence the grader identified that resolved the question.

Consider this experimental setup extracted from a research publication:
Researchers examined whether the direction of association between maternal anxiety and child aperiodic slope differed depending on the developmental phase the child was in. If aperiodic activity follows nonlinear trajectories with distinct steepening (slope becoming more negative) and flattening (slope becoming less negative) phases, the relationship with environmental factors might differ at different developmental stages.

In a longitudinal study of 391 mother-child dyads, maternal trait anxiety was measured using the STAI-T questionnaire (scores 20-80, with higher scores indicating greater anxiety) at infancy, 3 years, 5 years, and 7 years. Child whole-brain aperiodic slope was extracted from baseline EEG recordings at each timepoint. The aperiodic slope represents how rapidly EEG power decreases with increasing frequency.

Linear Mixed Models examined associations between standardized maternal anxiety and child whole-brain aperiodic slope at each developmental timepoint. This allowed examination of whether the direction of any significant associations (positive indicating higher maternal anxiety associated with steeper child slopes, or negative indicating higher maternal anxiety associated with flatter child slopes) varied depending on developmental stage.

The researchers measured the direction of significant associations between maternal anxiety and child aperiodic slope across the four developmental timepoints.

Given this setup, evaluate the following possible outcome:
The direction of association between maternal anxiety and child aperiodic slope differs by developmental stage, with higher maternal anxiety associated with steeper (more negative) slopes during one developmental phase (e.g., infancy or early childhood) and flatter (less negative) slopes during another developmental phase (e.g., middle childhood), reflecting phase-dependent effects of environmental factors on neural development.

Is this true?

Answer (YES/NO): NO